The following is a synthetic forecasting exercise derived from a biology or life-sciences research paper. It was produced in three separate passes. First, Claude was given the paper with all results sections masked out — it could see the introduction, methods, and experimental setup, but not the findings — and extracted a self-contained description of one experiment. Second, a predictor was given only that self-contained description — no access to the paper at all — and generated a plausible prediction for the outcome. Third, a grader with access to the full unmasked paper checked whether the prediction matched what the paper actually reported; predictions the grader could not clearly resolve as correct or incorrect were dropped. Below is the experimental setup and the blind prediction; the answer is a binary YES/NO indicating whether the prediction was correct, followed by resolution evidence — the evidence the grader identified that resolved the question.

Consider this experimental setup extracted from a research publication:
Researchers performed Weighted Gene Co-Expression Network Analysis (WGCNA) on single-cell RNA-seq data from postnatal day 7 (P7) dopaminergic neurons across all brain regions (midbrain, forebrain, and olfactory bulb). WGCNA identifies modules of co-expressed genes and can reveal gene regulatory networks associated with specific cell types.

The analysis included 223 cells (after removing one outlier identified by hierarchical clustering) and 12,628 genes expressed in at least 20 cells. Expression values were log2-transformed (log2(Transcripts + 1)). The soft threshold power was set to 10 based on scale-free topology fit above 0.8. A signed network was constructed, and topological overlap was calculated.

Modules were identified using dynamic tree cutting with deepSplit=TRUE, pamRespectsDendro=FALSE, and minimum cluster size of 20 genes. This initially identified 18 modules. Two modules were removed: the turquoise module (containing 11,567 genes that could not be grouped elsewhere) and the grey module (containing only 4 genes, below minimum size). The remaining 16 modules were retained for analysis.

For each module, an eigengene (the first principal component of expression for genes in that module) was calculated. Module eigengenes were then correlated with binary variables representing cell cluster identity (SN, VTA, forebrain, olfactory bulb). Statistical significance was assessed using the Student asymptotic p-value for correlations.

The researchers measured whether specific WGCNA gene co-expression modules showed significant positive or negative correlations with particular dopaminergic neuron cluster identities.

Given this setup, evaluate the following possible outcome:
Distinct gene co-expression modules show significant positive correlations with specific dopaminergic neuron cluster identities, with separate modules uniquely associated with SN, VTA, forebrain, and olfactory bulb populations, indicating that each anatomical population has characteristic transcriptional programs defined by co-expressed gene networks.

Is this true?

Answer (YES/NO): NO